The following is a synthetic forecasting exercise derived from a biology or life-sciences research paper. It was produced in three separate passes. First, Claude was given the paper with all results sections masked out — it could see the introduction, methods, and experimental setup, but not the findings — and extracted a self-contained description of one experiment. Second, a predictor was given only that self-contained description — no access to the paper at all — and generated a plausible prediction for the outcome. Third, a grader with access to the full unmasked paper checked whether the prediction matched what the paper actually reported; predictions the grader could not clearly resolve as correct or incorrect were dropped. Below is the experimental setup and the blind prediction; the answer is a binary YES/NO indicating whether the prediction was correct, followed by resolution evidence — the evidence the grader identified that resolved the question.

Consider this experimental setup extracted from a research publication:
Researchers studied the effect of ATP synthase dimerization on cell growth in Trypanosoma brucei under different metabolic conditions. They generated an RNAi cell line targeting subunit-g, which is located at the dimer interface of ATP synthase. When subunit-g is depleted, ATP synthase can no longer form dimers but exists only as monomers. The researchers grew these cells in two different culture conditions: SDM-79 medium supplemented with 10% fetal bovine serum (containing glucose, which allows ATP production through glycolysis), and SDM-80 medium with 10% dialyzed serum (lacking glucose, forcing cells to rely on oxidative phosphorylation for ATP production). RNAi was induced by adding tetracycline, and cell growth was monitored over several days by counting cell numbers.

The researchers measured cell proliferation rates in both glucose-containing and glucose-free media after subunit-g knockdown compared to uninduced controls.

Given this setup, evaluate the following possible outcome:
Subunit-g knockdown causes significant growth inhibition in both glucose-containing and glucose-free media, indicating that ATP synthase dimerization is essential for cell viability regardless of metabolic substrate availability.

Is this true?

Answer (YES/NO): NO